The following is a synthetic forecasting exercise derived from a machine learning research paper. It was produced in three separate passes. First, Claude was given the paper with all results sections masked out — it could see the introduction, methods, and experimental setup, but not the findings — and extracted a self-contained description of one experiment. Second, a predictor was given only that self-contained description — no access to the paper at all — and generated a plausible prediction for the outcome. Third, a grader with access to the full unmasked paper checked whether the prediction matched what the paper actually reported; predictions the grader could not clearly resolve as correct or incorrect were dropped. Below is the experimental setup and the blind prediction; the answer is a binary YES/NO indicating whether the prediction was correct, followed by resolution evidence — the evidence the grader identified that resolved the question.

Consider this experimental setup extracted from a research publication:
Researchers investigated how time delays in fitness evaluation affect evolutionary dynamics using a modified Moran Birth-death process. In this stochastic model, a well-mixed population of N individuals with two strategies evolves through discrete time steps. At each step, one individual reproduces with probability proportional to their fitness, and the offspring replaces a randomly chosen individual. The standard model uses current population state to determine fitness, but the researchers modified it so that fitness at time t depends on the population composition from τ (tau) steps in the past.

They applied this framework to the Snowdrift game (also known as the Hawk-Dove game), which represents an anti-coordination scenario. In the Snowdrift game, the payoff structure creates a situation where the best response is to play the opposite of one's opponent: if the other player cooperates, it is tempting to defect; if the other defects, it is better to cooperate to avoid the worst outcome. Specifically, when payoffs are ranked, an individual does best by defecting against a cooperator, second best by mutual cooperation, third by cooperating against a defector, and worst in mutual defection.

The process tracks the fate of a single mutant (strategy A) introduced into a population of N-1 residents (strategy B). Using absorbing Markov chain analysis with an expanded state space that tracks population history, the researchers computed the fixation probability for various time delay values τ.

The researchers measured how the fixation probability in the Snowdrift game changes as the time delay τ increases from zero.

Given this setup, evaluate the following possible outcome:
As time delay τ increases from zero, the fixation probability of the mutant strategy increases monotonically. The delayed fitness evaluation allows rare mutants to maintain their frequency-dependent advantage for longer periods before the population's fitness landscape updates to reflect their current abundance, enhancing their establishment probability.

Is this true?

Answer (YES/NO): NO